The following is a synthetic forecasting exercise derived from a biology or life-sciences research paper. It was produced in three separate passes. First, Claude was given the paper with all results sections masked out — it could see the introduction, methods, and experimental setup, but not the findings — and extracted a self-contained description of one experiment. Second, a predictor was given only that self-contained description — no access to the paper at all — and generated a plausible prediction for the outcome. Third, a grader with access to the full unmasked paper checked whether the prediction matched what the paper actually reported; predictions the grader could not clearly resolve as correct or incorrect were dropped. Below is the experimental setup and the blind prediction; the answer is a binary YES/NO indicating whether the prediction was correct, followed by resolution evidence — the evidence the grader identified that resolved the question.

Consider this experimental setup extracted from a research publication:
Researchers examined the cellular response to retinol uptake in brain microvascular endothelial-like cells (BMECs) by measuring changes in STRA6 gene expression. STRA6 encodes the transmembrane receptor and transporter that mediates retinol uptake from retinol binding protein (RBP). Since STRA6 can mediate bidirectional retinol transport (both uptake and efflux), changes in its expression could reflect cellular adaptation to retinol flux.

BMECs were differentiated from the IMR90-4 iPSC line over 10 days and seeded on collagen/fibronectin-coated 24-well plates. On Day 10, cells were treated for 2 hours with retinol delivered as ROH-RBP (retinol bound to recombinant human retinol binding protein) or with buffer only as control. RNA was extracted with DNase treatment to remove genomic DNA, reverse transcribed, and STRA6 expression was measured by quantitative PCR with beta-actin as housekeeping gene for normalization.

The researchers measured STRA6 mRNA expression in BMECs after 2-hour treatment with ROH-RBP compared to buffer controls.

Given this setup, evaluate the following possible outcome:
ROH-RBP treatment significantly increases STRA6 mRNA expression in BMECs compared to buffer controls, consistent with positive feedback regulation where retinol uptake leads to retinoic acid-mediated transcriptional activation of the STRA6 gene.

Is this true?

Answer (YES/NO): NO